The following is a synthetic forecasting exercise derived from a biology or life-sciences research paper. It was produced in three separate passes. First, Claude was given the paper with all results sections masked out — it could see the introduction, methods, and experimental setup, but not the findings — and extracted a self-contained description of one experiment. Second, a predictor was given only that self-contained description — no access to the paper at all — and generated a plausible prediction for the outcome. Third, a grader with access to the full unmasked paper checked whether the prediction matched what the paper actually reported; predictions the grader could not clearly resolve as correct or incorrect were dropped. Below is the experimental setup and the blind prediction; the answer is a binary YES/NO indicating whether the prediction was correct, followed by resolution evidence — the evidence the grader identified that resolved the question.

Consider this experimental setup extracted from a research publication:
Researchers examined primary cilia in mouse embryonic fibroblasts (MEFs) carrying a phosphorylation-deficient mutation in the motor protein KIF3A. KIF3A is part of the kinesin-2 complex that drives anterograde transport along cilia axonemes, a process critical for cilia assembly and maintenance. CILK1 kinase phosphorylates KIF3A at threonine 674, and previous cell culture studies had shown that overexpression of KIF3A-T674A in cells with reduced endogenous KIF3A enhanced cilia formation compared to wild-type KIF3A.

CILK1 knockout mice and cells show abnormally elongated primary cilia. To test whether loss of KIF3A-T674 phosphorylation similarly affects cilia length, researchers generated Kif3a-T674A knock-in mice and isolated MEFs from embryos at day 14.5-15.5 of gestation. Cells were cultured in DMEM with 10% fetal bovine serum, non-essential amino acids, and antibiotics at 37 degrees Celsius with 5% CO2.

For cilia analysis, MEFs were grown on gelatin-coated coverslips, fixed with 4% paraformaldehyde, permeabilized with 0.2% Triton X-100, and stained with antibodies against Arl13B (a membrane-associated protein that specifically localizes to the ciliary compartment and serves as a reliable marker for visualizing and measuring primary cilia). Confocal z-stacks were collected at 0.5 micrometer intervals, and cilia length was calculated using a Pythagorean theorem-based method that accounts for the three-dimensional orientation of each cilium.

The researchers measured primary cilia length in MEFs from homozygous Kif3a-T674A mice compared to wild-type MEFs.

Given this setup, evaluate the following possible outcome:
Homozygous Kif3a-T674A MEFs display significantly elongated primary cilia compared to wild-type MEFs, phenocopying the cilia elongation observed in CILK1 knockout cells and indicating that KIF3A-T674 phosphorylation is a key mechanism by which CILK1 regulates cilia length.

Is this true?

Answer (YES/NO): NO